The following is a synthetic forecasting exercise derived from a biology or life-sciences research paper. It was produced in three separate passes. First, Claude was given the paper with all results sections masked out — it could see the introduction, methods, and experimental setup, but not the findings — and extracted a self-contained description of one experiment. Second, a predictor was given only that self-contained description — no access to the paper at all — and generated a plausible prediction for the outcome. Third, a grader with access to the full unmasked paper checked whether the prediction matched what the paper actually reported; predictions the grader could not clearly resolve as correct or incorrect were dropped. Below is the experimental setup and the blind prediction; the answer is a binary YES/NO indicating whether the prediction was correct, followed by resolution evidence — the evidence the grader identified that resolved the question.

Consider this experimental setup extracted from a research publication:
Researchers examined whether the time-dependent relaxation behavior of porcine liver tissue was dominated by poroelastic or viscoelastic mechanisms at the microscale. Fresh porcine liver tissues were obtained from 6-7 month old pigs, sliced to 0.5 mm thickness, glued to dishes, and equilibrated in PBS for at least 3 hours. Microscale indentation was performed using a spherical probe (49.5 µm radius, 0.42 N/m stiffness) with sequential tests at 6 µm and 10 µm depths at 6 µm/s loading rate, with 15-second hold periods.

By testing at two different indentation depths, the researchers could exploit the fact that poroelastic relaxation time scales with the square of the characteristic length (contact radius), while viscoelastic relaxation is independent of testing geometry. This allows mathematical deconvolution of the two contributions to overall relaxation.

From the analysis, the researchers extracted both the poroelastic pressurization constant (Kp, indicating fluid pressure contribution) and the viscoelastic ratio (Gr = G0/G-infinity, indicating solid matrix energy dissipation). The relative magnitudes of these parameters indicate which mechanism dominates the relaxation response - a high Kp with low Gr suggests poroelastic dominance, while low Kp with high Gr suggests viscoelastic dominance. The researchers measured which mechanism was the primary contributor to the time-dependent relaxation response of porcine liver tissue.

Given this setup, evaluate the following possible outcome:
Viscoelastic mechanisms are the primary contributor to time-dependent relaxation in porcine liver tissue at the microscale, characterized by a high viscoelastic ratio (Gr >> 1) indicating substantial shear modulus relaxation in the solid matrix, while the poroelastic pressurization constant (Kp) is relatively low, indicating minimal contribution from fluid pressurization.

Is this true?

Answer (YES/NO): NO